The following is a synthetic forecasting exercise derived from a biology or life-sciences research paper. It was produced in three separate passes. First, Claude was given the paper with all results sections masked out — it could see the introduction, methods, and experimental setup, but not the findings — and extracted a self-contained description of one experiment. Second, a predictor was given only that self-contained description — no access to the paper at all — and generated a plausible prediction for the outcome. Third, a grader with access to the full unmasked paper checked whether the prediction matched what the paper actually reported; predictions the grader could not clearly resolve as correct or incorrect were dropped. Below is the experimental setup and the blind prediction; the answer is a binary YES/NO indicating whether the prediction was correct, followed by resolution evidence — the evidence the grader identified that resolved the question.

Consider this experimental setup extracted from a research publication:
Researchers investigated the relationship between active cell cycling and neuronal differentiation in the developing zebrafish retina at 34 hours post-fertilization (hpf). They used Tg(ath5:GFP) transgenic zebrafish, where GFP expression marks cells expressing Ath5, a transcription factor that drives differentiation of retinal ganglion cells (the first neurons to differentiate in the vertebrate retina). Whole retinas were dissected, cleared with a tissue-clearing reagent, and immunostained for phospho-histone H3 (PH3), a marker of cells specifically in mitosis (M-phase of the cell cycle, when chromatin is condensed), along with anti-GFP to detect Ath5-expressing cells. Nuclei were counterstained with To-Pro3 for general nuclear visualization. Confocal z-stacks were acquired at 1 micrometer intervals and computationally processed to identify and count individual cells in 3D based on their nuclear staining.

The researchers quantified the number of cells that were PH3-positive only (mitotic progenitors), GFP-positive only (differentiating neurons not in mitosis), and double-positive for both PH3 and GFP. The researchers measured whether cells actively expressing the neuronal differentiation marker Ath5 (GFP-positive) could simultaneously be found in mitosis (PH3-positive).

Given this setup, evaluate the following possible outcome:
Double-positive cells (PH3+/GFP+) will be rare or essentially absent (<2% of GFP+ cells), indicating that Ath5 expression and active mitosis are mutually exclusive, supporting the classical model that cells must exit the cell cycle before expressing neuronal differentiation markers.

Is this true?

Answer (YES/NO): NO